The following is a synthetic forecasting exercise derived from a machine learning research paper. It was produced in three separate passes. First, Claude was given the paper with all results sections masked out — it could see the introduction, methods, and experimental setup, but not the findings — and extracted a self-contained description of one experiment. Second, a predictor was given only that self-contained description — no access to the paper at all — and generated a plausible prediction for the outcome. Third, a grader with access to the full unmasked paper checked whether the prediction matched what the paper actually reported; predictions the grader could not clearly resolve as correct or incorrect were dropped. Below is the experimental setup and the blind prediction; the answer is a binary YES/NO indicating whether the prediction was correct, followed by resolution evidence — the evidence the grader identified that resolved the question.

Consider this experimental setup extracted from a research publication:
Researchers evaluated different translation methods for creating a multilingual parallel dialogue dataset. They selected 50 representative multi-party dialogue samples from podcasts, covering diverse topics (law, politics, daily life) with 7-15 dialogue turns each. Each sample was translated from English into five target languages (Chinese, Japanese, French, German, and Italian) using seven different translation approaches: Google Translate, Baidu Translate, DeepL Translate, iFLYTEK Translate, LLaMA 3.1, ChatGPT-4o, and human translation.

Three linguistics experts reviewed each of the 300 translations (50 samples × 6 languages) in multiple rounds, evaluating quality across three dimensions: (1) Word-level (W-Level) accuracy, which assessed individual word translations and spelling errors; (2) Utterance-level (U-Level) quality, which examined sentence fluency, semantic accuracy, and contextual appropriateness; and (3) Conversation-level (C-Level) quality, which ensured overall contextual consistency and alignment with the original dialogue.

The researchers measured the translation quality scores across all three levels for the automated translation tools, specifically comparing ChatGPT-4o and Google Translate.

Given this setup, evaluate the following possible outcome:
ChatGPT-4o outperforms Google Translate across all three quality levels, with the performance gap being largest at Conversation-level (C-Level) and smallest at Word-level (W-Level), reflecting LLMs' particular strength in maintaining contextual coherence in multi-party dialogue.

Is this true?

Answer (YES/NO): NO